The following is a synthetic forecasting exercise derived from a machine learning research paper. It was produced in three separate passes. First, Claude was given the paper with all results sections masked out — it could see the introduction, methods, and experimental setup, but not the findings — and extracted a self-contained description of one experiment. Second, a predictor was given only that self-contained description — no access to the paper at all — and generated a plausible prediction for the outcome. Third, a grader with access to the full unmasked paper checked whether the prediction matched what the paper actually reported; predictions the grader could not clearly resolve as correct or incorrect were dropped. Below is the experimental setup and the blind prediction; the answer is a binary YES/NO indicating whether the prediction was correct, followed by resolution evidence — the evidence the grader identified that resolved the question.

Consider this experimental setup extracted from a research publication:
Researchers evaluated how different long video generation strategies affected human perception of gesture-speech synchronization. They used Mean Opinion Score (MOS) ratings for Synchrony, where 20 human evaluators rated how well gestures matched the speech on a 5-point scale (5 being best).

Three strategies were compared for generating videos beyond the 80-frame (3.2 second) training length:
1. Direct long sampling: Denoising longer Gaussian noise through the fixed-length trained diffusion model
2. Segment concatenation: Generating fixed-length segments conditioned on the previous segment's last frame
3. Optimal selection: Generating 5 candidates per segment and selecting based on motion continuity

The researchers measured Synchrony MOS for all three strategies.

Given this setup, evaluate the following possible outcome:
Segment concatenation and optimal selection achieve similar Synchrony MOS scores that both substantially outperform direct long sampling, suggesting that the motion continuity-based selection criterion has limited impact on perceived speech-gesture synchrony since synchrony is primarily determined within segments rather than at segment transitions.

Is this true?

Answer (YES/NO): NO